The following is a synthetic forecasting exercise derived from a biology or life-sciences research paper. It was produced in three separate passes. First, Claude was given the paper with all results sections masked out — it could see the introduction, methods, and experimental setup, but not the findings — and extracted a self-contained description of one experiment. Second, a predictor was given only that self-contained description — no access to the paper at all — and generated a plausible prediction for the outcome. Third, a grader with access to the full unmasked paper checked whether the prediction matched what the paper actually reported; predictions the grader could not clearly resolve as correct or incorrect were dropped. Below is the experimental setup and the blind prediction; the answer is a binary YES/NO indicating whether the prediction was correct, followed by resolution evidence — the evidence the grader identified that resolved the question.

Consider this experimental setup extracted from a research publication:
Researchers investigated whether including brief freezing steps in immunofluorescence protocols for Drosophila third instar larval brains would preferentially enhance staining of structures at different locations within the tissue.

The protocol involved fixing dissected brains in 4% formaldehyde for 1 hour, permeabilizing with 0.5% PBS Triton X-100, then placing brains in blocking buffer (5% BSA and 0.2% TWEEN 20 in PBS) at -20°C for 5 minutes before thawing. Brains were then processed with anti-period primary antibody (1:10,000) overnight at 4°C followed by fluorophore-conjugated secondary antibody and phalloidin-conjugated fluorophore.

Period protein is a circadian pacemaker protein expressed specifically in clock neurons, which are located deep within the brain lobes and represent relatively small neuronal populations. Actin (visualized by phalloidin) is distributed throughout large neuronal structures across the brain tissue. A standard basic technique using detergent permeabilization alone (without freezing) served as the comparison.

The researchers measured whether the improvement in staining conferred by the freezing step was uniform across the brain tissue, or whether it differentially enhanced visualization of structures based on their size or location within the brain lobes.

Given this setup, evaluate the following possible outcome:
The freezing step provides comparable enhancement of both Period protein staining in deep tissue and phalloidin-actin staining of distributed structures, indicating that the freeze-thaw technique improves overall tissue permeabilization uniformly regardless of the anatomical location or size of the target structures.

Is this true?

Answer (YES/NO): NO